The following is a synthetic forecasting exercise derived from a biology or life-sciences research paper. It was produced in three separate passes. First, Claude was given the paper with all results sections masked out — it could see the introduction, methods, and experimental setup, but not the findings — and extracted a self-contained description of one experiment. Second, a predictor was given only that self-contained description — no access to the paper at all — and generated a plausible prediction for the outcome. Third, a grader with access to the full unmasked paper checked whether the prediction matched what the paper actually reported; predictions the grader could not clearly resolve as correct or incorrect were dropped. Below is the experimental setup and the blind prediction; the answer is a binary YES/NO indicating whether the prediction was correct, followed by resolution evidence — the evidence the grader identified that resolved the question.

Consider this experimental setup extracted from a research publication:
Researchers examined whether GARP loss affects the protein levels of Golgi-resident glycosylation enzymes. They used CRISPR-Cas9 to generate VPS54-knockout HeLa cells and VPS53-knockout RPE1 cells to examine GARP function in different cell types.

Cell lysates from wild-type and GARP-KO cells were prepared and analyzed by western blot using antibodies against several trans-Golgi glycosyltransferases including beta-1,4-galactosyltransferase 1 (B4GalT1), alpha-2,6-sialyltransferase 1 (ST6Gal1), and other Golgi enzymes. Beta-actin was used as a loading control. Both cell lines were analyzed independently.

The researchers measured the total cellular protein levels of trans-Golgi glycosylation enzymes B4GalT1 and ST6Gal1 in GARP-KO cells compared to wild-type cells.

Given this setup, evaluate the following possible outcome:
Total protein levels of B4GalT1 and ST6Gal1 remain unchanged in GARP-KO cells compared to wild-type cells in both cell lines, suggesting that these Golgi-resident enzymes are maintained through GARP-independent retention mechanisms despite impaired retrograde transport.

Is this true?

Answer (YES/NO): NO